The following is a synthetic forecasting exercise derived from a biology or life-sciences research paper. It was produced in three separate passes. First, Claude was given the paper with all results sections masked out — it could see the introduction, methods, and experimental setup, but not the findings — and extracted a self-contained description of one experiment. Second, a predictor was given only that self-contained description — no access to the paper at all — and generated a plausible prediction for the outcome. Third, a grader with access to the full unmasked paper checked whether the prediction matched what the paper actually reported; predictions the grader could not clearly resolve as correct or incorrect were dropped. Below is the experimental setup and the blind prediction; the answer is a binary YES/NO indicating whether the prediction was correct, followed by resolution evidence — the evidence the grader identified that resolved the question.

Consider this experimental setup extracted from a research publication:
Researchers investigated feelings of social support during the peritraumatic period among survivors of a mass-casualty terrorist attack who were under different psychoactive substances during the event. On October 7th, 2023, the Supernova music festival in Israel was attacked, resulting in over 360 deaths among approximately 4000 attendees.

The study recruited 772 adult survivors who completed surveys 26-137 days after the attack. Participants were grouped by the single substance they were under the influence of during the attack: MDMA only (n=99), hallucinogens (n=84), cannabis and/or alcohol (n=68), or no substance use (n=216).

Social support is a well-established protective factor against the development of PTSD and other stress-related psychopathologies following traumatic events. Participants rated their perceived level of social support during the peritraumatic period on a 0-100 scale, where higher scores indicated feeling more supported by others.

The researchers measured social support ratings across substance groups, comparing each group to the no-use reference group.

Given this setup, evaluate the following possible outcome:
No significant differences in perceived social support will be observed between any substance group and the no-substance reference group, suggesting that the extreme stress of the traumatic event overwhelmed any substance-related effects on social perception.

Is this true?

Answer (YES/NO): YES